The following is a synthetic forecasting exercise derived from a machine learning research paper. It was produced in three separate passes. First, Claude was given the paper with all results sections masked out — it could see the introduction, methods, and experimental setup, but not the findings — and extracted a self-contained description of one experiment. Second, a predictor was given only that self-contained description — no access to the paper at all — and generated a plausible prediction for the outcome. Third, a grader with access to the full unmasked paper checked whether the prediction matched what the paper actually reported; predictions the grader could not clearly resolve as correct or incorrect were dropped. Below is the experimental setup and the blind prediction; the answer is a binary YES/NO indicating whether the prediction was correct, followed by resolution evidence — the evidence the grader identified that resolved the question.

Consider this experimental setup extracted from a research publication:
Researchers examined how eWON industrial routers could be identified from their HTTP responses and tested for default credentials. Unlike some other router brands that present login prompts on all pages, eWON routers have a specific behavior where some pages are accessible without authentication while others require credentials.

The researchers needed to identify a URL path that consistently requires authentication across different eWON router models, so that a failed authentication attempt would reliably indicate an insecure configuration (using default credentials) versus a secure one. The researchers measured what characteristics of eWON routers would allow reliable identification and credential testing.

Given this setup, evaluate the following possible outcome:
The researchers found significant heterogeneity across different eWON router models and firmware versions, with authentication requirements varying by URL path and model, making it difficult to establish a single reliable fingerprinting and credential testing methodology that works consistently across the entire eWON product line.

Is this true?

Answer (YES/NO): NO